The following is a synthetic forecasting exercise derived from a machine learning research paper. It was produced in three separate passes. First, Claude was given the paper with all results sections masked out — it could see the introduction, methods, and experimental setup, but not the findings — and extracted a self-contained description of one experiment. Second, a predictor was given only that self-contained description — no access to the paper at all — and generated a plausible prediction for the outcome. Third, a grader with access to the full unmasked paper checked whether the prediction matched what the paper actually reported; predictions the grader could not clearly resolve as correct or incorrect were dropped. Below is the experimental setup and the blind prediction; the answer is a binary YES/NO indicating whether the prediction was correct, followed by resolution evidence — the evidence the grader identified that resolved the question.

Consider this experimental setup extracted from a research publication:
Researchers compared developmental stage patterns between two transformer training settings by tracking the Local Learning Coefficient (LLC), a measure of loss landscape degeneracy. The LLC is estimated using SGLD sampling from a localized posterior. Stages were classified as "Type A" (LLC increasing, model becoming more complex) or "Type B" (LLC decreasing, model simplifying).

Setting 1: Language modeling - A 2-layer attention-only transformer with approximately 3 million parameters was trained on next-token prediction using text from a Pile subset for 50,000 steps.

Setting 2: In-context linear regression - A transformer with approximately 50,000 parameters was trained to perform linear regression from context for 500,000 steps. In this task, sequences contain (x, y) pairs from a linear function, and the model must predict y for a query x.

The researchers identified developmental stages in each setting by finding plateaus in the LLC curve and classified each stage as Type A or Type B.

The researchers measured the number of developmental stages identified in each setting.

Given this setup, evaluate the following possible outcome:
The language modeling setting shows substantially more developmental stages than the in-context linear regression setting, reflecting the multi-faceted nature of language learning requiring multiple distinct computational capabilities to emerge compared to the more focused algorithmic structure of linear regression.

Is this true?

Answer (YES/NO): NO